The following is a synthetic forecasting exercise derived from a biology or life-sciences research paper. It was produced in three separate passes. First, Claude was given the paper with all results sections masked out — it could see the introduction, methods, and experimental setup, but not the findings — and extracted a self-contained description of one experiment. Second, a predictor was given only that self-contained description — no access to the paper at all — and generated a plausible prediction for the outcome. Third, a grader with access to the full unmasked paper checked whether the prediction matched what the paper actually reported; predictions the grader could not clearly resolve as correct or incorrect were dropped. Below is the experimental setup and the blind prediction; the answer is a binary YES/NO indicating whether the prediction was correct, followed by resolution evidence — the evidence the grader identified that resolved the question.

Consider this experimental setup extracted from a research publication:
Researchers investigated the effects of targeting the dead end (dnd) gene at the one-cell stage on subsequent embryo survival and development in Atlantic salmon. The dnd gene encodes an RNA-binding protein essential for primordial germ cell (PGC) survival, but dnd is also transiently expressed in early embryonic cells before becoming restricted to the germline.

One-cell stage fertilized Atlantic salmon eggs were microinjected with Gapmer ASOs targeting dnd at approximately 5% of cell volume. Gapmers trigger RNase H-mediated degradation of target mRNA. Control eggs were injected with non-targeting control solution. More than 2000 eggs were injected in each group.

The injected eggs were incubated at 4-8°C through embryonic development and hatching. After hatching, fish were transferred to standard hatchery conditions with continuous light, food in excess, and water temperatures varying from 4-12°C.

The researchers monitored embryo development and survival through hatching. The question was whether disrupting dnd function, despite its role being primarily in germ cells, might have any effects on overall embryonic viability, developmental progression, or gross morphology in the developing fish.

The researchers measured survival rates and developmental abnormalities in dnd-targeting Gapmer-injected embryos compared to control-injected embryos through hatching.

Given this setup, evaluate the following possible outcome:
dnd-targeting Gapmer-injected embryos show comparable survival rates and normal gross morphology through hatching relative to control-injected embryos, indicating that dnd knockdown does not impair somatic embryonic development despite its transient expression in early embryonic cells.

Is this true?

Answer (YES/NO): YES